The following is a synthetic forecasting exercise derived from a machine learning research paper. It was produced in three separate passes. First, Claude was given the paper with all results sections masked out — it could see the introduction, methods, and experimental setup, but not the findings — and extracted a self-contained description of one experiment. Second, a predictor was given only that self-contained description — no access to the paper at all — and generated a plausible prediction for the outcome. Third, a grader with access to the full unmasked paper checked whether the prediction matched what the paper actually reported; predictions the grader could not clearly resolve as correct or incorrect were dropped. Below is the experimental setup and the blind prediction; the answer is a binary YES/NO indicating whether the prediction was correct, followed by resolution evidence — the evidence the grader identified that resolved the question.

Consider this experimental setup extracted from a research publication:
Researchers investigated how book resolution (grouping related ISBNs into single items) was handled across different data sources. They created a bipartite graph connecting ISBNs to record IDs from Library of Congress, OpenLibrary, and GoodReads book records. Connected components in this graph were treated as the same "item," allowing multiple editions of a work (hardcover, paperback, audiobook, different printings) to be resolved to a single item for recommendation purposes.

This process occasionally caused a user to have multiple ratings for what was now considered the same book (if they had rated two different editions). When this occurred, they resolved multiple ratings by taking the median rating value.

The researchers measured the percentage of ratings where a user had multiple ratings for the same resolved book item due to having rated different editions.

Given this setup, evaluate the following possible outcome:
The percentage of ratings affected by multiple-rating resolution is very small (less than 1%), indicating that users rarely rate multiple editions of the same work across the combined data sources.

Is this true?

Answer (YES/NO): YES